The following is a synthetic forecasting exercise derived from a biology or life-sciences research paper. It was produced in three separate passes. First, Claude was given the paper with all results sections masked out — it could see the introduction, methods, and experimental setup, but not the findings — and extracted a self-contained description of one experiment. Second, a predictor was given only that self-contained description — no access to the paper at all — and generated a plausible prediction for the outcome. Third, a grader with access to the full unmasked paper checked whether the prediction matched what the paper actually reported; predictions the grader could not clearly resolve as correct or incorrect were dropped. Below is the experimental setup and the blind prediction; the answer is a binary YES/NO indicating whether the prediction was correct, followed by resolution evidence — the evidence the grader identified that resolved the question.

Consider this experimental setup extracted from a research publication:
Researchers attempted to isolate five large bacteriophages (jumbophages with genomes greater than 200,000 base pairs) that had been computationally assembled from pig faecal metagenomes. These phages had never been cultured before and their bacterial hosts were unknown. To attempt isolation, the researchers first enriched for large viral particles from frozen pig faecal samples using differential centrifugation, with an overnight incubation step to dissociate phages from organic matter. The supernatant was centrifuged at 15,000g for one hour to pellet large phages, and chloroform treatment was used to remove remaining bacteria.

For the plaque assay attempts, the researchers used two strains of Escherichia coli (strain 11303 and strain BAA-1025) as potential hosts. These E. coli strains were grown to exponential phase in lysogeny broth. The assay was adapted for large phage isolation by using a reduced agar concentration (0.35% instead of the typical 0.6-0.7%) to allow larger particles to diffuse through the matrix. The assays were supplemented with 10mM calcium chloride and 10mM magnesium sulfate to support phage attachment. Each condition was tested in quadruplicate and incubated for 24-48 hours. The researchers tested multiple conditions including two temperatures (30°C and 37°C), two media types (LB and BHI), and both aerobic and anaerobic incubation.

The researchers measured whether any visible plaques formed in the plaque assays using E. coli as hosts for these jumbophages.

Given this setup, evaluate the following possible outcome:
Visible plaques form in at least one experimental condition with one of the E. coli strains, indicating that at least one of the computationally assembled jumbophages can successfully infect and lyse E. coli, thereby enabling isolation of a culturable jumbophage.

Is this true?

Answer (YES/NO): NO